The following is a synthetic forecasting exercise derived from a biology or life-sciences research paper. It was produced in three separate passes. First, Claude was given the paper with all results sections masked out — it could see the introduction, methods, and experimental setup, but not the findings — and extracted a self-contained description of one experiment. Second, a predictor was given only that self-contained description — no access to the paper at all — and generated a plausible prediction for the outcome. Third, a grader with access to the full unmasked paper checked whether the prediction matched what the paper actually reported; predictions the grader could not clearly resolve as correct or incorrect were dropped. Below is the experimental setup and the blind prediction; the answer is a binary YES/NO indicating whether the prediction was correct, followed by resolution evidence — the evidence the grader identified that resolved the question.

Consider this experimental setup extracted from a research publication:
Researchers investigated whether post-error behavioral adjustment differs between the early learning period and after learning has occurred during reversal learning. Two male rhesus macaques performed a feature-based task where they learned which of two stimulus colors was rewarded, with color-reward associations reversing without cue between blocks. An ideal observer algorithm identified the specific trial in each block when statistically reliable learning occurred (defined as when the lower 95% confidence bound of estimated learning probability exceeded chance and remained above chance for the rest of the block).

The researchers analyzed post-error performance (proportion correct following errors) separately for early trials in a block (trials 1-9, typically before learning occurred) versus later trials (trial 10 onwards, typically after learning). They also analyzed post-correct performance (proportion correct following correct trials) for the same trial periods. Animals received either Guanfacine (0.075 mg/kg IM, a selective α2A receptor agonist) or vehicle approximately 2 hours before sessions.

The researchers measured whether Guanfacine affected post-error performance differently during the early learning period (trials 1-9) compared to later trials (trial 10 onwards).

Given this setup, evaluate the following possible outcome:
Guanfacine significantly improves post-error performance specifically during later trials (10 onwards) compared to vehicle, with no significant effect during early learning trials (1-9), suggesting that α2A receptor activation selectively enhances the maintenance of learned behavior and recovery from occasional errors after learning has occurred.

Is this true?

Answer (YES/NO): NO